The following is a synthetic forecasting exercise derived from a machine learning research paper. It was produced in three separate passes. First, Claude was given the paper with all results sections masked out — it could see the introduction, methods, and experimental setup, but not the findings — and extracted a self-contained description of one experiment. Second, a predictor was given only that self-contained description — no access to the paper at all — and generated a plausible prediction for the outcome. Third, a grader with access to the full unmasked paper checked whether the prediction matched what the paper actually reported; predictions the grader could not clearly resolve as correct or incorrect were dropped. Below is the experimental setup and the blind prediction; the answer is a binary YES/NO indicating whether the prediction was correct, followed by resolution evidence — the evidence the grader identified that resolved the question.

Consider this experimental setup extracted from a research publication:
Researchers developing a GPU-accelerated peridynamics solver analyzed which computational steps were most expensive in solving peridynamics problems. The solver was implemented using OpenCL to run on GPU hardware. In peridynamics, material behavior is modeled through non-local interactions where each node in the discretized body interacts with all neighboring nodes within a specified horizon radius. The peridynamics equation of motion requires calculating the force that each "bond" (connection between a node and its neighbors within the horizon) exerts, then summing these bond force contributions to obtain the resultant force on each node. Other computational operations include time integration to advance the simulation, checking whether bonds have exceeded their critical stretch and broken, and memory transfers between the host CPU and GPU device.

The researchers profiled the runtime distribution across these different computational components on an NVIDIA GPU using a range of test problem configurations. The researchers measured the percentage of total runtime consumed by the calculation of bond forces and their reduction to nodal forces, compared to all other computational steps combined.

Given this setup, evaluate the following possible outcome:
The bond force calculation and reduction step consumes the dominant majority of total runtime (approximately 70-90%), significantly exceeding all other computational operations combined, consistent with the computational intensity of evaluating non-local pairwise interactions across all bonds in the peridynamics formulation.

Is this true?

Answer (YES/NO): NO